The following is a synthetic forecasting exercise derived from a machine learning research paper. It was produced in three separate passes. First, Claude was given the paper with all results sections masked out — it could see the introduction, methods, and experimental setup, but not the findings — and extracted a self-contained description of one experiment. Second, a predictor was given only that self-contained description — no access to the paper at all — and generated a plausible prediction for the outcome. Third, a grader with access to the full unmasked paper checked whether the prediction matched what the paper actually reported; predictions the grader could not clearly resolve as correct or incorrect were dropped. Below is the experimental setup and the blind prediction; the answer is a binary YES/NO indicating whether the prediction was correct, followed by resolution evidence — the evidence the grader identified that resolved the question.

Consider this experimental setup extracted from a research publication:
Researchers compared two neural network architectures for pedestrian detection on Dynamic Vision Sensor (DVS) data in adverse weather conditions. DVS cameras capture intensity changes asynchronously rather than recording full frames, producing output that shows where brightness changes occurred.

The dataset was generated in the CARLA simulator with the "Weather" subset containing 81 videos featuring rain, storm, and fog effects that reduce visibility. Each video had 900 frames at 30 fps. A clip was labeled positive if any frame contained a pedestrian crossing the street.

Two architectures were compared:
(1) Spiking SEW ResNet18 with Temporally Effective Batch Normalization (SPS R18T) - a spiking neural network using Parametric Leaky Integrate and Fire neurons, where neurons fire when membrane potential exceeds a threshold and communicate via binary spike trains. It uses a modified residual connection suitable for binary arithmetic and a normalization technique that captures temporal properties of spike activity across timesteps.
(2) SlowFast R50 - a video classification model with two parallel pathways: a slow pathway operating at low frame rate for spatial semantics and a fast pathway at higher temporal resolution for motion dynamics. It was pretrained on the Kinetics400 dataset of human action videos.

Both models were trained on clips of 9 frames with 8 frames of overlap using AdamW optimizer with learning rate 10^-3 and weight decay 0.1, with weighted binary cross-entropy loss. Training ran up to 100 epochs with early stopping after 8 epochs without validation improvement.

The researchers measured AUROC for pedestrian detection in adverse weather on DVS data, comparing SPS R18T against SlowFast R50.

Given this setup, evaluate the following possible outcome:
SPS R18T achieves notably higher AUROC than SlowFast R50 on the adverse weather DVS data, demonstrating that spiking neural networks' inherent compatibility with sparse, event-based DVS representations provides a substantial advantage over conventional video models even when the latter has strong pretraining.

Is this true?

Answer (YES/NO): YES